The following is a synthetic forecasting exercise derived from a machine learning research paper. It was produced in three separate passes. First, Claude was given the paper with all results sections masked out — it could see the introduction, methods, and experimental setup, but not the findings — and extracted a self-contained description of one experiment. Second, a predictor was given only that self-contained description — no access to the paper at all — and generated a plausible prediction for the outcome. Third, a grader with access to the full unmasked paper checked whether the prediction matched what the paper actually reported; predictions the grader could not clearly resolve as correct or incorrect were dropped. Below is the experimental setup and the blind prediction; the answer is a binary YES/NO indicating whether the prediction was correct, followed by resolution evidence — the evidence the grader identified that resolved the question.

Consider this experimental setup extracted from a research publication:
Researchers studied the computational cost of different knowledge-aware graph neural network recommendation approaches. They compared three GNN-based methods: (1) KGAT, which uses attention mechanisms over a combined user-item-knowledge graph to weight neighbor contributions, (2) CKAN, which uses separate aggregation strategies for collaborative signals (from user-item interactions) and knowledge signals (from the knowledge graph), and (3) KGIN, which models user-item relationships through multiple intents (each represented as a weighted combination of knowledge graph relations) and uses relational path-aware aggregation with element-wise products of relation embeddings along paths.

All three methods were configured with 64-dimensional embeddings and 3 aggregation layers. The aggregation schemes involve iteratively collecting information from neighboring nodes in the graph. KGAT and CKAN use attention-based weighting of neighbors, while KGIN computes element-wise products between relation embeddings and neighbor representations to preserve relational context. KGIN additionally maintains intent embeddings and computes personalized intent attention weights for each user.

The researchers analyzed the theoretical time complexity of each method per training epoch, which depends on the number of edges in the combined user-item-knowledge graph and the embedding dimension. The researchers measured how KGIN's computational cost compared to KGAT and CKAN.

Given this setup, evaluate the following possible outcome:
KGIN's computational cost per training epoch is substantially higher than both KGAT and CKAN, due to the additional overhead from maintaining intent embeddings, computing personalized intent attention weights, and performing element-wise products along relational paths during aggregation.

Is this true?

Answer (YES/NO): NO